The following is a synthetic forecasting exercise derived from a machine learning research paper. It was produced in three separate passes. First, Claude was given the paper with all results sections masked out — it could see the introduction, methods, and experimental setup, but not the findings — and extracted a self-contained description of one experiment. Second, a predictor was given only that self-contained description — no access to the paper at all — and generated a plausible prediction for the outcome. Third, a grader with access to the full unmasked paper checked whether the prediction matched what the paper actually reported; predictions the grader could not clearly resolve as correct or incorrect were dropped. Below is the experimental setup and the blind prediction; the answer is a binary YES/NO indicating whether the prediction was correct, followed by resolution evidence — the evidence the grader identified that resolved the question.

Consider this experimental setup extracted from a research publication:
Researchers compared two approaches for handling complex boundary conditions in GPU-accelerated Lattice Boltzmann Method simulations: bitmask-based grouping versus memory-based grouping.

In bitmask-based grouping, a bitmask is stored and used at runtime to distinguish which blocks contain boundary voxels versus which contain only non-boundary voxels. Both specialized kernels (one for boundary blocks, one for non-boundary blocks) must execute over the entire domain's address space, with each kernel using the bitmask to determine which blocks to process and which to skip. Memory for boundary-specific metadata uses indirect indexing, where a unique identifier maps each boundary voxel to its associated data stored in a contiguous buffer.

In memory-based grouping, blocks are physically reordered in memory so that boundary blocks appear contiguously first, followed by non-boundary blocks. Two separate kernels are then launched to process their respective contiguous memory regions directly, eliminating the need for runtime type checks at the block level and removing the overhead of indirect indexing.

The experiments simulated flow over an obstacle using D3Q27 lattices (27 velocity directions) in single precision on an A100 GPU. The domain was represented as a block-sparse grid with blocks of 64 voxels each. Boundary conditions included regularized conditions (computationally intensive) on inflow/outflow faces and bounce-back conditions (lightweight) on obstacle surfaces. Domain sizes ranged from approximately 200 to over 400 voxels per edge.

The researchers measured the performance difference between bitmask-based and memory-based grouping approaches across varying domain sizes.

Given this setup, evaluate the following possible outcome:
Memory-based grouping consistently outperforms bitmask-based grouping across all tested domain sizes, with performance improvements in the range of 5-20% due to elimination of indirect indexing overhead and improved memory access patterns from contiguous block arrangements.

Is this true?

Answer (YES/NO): NO